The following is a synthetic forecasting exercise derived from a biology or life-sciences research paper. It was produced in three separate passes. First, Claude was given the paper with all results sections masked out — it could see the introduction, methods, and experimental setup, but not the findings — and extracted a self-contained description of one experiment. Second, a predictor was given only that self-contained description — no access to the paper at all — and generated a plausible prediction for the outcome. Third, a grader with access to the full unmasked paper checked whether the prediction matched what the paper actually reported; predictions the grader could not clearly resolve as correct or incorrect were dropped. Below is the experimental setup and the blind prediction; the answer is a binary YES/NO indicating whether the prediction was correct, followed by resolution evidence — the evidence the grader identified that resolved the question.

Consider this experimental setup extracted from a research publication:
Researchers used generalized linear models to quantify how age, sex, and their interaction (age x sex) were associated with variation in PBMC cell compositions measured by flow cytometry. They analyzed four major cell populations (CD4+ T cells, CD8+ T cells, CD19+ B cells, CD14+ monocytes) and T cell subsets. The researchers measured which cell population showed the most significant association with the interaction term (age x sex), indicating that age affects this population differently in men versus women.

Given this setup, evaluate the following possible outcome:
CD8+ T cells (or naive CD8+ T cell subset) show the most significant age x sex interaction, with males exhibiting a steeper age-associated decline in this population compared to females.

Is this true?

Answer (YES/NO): NO